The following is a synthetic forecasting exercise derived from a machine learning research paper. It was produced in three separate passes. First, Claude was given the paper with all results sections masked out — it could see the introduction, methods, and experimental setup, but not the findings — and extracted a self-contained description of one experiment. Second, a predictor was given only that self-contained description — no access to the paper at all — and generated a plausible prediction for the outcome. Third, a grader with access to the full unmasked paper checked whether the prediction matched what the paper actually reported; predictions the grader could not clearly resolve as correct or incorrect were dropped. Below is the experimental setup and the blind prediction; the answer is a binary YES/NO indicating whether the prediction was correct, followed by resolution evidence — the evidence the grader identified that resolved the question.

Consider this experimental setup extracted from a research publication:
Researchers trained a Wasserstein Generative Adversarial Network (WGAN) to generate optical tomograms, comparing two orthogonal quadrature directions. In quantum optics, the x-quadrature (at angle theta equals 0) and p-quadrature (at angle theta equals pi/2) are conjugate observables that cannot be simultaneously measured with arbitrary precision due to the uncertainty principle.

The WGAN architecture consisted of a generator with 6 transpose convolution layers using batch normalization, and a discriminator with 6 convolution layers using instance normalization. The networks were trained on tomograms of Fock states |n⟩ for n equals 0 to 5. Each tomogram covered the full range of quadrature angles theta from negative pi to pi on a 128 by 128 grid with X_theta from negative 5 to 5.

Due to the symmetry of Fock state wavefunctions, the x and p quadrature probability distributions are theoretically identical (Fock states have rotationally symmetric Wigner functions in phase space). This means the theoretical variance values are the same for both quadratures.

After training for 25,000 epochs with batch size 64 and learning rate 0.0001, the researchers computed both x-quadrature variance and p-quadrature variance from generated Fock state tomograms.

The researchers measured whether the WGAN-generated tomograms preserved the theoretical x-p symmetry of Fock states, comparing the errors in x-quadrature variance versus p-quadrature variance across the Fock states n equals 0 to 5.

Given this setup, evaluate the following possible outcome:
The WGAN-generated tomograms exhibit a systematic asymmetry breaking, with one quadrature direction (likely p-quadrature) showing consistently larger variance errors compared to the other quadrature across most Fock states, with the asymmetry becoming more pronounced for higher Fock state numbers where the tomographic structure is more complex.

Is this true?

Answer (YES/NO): NO